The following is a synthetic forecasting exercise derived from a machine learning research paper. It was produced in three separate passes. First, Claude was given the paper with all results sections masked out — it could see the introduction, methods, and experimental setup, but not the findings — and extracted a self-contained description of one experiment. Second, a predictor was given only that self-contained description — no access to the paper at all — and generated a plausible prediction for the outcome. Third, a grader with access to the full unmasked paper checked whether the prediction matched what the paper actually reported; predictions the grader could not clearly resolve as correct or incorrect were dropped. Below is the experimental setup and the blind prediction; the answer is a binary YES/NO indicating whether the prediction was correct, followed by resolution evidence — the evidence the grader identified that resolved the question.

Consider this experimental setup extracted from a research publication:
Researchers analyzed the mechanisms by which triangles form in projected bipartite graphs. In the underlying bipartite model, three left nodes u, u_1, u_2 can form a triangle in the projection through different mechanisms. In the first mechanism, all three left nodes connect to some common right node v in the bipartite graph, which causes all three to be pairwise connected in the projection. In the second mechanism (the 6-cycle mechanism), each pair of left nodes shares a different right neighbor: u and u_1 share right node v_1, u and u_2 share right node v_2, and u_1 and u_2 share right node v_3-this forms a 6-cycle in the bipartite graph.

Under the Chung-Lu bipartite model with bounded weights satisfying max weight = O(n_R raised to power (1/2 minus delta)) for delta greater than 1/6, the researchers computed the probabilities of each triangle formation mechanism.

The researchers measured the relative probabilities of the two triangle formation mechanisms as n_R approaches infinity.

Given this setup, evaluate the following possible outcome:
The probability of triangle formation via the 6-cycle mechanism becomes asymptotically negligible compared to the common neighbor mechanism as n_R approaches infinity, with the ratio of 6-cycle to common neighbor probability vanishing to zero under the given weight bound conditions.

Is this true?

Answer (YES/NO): YES